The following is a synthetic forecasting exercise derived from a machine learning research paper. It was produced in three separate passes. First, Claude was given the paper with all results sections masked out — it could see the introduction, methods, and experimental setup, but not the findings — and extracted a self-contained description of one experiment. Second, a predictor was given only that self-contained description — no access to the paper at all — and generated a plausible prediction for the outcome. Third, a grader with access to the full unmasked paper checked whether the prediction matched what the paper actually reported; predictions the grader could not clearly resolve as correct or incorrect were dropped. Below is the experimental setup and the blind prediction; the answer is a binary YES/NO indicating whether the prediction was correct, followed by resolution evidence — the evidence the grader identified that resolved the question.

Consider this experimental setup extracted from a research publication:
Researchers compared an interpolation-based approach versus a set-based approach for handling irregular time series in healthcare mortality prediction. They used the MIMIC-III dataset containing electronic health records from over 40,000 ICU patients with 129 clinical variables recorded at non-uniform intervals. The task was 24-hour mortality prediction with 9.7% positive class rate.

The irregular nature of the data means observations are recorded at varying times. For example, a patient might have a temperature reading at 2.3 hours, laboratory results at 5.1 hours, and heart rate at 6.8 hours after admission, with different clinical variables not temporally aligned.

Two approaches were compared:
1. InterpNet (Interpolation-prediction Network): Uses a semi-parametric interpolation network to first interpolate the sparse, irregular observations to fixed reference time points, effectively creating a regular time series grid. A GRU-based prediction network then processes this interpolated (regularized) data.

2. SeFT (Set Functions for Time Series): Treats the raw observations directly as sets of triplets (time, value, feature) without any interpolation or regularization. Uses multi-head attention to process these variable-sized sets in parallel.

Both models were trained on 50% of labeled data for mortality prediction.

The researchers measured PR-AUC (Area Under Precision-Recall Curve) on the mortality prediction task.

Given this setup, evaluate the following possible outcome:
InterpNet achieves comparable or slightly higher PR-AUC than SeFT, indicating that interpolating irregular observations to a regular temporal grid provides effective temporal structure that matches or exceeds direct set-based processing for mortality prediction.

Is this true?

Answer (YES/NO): NO